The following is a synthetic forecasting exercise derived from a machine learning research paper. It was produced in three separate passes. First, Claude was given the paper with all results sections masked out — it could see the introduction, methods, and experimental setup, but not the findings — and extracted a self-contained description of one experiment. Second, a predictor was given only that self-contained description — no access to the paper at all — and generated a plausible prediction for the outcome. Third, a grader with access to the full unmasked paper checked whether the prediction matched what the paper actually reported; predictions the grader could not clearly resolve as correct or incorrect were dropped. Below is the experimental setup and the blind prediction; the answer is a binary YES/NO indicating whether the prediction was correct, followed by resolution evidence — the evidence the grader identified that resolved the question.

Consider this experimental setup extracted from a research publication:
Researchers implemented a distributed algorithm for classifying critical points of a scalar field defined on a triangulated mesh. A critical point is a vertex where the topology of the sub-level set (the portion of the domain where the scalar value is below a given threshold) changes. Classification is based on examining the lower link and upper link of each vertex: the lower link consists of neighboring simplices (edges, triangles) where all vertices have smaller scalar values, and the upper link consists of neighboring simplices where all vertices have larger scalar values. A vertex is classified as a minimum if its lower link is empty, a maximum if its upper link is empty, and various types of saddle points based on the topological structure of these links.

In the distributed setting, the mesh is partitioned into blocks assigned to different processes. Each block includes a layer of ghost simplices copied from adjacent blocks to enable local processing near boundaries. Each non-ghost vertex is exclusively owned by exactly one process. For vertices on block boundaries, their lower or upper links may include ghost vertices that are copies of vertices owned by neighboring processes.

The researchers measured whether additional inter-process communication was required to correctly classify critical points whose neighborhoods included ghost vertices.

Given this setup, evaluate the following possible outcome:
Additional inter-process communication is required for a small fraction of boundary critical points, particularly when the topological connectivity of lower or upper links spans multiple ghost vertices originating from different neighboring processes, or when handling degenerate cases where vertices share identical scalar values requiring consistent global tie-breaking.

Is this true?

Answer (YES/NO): NO